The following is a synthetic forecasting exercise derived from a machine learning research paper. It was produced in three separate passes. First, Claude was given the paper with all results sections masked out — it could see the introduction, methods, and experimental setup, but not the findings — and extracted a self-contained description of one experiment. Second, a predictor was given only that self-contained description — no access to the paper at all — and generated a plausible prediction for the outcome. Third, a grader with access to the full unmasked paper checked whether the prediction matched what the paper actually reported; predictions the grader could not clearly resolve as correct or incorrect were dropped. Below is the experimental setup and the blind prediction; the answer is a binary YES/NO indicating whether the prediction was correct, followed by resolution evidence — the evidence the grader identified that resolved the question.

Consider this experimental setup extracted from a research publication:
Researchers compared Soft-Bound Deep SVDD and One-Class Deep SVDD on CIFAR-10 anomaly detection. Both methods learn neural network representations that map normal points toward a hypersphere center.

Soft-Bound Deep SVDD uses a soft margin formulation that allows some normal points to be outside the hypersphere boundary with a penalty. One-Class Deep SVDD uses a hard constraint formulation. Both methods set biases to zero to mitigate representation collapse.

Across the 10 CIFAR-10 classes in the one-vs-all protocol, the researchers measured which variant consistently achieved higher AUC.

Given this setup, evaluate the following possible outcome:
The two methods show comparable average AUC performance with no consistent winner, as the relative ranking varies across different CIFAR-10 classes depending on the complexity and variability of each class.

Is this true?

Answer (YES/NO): NO